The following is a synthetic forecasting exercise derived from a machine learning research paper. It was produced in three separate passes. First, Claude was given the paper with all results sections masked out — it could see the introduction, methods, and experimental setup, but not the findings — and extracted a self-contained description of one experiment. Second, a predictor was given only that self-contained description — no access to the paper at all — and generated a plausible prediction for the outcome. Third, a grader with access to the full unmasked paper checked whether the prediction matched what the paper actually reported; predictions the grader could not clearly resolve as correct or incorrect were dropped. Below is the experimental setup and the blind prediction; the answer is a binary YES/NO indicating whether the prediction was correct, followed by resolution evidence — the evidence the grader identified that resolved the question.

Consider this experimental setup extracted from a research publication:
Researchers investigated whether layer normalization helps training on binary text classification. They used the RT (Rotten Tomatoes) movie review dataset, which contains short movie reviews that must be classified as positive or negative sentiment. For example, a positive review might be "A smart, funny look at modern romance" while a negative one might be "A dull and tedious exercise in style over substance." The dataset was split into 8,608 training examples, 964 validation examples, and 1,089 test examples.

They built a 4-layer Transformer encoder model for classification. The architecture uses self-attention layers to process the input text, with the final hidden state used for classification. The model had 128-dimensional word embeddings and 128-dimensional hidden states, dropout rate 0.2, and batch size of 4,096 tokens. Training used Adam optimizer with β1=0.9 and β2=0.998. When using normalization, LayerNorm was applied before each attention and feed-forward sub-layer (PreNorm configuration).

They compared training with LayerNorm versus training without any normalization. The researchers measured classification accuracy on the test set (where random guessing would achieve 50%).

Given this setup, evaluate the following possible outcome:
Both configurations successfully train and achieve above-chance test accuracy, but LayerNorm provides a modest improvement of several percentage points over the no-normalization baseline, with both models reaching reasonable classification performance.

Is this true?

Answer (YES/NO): NO